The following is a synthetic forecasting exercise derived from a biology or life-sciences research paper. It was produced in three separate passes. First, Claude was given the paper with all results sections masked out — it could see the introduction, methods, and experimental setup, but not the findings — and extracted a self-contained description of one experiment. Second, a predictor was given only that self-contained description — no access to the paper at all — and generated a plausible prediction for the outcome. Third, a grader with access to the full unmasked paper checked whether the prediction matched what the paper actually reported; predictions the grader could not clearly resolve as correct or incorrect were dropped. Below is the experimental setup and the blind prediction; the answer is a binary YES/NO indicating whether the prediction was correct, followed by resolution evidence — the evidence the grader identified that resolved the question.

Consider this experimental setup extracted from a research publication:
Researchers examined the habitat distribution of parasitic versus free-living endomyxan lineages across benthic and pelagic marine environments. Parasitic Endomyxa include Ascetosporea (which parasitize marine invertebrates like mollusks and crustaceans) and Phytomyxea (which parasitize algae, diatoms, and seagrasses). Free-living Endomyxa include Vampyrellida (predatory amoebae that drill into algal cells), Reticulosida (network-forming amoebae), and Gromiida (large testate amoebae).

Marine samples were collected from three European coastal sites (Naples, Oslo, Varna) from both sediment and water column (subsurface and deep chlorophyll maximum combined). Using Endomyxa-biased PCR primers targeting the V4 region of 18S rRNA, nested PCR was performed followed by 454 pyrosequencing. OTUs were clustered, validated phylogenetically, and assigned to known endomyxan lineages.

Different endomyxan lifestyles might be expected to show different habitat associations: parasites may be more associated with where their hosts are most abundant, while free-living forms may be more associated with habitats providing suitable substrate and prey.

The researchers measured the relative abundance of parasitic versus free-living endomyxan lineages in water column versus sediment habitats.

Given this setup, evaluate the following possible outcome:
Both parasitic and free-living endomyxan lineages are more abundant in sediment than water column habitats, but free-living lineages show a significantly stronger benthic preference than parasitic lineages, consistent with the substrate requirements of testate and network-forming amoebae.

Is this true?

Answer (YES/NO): NO